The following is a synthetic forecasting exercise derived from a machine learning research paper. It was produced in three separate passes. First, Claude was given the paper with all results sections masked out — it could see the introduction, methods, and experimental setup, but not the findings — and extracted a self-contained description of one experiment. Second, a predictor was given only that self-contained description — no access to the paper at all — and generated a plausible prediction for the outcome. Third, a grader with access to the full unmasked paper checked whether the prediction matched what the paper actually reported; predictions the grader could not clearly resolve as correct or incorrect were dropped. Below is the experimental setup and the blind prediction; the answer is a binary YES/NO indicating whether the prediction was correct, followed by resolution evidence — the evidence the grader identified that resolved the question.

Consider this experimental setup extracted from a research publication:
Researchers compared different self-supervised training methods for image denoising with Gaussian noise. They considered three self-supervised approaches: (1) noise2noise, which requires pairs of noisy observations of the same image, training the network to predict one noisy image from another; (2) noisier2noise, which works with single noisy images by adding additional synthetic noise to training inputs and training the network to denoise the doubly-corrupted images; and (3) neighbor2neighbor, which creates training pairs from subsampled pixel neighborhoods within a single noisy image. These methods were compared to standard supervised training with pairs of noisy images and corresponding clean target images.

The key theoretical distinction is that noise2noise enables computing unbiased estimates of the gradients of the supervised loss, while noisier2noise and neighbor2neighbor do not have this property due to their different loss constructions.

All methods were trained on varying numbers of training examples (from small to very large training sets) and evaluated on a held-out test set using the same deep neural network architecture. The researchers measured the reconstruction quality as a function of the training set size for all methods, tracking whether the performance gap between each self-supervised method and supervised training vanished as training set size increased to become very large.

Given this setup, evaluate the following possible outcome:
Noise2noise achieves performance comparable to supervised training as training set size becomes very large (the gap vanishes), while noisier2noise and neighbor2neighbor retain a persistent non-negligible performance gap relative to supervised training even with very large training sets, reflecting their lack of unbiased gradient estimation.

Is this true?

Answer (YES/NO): YES